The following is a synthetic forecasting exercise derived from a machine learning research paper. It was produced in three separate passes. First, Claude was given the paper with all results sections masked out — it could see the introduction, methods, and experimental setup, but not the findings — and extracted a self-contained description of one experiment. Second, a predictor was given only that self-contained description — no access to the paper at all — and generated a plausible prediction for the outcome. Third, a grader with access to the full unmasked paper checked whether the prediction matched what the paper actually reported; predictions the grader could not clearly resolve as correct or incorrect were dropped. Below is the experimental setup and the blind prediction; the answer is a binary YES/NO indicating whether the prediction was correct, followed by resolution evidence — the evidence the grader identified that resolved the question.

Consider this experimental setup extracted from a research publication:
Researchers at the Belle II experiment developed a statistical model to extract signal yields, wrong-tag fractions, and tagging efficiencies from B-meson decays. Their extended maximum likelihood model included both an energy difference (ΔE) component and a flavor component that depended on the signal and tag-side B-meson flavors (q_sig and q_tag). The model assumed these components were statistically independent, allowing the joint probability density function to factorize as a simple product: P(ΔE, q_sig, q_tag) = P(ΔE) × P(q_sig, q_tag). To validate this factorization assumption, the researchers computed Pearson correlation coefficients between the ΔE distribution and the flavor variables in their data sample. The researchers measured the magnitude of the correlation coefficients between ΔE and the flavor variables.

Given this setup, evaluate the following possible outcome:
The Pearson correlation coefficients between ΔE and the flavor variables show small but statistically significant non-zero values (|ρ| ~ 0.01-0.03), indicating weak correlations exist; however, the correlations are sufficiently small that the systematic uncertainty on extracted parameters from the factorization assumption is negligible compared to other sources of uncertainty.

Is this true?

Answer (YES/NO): NO